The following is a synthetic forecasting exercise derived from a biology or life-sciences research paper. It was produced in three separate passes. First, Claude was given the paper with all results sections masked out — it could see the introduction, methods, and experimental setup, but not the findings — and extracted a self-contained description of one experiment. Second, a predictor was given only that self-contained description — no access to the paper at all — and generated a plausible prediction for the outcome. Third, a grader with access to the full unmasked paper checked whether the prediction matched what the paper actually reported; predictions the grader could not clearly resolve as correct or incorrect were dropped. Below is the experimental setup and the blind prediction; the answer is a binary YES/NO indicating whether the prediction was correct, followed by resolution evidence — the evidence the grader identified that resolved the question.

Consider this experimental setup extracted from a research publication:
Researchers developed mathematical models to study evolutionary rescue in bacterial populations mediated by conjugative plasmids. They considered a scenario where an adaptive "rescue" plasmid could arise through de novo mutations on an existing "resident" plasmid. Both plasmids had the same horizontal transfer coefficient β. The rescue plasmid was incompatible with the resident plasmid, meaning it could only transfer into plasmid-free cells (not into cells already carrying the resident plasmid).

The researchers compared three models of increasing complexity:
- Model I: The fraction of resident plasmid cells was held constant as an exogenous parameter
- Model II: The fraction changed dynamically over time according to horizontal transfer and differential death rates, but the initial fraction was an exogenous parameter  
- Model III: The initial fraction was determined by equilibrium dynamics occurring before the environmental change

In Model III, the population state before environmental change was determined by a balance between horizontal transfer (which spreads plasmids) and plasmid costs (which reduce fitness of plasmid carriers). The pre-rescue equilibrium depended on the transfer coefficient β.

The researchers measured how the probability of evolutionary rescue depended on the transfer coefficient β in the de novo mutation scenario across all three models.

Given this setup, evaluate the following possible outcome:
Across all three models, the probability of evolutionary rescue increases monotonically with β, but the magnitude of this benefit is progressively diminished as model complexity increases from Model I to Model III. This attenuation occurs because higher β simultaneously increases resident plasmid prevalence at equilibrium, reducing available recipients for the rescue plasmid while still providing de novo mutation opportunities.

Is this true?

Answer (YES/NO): NO